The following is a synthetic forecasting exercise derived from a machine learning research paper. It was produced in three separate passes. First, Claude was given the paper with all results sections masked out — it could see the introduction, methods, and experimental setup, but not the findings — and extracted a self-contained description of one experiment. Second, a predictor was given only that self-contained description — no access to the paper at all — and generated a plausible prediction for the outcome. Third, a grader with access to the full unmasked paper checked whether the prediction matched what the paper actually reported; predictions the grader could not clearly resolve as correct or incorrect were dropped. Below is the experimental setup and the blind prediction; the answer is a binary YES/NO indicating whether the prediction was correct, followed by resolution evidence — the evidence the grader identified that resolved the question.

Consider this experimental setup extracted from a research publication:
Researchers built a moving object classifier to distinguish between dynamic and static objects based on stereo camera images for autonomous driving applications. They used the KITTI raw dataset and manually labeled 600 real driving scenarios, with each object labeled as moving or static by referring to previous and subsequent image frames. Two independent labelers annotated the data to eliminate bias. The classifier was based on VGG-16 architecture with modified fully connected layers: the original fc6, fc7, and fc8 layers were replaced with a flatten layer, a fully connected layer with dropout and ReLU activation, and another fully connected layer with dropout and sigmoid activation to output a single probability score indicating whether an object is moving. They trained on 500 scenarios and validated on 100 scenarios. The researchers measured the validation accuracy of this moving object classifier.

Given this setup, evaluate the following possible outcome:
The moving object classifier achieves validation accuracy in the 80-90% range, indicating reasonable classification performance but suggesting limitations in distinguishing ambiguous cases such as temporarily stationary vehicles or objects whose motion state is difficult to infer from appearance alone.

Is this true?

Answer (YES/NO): NO